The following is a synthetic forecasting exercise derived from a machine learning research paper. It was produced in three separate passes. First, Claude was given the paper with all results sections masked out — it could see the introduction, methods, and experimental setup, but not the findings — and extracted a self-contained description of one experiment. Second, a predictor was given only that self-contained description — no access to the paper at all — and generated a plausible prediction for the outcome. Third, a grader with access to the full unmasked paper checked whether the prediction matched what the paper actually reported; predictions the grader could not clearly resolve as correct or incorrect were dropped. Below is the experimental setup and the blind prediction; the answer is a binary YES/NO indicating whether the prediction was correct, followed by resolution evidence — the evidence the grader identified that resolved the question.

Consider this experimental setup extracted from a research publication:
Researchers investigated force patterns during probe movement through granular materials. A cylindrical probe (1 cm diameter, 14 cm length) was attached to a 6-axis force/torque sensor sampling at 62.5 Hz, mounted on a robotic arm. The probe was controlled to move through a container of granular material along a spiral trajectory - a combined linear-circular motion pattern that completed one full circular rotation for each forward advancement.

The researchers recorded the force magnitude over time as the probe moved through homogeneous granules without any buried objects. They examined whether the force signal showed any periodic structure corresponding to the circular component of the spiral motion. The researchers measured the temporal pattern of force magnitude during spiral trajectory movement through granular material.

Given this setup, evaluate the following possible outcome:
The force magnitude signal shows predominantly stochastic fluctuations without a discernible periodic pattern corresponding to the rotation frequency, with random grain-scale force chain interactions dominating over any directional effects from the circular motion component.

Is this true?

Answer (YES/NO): NO